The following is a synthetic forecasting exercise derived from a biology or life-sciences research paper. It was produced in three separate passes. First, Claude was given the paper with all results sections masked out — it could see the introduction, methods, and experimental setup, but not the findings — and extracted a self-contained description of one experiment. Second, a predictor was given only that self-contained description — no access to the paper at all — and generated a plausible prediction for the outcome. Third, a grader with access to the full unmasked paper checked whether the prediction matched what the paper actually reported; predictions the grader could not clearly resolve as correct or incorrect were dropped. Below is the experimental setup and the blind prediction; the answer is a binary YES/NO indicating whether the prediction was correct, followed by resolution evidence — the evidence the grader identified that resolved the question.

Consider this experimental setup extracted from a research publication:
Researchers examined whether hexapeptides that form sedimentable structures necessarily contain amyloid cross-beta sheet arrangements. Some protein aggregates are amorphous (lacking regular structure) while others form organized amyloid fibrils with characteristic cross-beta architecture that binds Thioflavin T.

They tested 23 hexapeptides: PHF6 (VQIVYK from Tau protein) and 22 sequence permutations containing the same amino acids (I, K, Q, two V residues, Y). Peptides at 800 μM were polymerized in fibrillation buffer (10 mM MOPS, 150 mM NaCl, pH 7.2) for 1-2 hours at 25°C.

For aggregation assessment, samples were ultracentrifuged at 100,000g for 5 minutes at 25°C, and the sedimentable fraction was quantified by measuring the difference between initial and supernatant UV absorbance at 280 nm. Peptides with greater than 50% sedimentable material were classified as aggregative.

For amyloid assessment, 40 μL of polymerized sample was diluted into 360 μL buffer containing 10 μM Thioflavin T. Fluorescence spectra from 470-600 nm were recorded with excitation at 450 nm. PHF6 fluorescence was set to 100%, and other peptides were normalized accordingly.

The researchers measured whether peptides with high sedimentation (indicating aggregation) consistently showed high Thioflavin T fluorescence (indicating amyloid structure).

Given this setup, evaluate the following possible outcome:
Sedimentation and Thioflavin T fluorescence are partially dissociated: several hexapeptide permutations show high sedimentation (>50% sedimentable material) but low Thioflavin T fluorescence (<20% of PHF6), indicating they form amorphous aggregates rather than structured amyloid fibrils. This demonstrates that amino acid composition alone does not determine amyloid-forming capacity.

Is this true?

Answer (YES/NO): YES